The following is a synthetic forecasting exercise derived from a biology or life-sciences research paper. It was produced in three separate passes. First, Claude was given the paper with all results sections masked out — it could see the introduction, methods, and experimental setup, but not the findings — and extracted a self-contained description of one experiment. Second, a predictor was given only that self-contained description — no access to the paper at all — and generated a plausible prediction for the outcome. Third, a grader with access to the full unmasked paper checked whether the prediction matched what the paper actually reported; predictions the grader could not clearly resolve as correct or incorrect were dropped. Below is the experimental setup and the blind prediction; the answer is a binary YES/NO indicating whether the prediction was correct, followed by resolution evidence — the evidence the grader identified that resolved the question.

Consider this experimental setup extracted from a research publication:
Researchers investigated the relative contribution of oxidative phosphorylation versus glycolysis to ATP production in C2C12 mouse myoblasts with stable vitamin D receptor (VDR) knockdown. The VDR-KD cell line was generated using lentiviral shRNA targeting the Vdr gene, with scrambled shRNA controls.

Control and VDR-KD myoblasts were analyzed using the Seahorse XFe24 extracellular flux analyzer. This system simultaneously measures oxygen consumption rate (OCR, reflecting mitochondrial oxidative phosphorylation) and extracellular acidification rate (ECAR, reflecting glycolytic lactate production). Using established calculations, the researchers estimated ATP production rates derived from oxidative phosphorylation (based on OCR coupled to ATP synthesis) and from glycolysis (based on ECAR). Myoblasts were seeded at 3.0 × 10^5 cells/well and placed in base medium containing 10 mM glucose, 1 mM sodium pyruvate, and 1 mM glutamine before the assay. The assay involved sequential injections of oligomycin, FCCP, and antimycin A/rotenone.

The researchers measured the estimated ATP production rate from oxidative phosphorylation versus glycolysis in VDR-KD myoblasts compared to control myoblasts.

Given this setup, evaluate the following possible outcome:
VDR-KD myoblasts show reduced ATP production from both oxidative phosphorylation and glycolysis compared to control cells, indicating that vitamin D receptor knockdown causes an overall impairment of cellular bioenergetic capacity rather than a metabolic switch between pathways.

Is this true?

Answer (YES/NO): NO